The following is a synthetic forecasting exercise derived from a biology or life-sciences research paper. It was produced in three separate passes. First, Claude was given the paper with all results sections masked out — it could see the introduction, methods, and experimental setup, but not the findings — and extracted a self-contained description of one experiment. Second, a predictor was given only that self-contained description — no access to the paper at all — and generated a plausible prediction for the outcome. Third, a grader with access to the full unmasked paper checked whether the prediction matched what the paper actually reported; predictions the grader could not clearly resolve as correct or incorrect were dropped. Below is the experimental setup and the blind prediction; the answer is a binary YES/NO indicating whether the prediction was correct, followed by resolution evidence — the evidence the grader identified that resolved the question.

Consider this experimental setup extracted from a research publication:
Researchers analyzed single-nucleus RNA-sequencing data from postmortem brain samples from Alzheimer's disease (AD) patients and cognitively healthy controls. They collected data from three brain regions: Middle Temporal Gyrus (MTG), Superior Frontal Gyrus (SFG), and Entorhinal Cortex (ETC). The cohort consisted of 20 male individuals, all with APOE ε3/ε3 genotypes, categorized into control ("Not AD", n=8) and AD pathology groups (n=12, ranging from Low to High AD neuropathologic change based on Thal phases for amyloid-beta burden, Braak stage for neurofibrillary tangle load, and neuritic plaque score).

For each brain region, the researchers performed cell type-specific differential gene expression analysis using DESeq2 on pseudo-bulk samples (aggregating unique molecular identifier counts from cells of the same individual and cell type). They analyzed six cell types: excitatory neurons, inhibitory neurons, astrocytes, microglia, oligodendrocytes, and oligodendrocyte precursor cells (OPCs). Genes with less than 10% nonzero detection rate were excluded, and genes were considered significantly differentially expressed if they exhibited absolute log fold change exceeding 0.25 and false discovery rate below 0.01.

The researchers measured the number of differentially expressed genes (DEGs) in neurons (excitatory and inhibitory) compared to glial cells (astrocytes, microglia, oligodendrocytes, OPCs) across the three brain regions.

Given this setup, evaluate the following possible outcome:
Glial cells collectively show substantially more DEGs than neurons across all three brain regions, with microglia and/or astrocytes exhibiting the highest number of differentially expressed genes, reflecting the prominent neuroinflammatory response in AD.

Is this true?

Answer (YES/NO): NO